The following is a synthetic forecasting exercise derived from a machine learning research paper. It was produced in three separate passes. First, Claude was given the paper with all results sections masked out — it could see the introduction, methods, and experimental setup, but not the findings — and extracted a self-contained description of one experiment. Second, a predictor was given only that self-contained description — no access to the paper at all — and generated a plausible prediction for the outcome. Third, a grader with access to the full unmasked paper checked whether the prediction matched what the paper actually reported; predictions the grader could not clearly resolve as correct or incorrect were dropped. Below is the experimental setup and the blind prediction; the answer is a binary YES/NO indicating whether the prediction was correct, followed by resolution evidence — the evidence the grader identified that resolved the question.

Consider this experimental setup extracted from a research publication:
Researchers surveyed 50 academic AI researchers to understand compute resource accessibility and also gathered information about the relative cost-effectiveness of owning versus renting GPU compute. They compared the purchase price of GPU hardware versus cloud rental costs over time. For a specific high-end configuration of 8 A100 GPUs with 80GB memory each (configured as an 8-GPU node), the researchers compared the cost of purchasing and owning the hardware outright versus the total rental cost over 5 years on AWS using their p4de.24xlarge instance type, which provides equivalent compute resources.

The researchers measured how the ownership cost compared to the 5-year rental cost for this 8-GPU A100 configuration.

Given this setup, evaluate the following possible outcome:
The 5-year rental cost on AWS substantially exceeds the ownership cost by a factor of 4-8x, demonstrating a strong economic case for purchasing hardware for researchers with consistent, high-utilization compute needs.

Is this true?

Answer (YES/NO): NO